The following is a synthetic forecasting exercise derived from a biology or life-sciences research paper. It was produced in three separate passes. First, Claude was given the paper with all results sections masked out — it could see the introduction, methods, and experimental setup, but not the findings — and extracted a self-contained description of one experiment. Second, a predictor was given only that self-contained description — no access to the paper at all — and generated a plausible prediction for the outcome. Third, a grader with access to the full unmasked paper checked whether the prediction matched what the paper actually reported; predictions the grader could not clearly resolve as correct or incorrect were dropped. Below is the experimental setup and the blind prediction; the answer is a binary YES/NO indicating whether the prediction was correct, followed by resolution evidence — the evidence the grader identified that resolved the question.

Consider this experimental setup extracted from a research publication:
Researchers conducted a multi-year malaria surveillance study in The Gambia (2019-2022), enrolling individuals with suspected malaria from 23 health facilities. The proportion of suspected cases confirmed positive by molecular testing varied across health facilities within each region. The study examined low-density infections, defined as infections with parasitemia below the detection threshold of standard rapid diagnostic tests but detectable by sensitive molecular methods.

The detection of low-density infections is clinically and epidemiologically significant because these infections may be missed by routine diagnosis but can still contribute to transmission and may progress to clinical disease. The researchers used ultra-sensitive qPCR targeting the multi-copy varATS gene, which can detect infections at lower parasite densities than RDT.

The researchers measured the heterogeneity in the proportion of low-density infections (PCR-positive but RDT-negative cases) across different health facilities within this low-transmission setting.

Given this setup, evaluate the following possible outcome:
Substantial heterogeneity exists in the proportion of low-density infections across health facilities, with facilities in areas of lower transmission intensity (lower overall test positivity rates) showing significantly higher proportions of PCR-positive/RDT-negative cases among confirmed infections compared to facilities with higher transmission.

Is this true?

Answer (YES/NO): NO